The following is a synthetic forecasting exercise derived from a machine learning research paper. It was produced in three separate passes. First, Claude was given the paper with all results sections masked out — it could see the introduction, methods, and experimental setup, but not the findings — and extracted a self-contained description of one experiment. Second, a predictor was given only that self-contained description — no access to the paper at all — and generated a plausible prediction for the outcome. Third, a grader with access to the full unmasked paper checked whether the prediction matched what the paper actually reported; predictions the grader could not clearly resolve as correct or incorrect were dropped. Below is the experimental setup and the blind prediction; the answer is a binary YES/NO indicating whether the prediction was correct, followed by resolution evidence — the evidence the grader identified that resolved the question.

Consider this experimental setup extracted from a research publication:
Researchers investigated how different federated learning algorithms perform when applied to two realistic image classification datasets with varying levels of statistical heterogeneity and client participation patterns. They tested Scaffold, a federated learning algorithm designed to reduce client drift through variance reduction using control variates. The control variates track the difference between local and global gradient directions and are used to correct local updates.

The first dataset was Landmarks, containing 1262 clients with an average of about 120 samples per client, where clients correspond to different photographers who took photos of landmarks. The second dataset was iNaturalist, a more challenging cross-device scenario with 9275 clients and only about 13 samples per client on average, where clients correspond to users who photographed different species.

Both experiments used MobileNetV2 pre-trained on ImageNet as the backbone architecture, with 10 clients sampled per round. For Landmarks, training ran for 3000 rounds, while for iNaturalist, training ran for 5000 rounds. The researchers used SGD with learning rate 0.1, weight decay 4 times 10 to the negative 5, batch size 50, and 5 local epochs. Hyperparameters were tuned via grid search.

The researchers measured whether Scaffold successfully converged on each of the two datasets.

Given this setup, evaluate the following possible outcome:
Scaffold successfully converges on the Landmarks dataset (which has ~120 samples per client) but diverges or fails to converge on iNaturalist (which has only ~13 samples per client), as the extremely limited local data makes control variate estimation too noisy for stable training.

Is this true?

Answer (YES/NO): YES